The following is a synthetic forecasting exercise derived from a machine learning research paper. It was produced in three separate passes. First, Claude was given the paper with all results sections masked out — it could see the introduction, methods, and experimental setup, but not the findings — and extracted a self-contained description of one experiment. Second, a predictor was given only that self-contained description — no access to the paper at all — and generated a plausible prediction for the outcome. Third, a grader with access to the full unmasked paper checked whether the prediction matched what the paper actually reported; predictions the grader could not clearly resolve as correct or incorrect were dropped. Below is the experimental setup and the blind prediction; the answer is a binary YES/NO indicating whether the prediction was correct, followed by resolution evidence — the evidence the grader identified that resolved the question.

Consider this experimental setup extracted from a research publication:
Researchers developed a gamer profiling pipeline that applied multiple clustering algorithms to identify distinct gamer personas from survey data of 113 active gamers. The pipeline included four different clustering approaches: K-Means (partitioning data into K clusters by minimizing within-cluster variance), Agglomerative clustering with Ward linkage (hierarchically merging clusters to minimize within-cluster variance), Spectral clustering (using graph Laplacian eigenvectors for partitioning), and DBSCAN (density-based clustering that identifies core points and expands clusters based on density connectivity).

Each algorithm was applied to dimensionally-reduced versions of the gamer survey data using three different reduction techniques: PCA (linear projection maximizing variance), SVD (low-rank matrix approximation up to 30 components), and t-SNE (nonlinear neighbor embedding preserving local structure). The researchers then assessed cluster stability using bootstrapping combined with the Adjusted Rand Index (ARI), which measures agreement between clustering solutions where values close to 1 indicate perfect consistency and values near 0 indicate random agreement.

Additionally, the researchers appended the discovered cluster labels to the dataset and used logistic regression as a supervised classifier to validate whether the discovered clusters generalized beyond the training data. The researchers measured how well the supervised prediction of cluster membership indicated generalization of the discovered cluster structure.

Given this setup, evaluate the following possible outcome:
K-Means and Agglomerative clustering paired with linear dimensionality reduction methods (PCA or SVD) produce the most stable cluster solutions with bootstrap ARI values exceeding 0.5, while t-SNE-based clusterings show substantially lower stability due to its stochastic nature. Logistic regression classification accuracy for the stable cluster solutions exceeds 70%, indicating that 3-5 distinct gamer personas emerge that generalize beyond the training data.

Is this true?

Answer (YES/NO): NO